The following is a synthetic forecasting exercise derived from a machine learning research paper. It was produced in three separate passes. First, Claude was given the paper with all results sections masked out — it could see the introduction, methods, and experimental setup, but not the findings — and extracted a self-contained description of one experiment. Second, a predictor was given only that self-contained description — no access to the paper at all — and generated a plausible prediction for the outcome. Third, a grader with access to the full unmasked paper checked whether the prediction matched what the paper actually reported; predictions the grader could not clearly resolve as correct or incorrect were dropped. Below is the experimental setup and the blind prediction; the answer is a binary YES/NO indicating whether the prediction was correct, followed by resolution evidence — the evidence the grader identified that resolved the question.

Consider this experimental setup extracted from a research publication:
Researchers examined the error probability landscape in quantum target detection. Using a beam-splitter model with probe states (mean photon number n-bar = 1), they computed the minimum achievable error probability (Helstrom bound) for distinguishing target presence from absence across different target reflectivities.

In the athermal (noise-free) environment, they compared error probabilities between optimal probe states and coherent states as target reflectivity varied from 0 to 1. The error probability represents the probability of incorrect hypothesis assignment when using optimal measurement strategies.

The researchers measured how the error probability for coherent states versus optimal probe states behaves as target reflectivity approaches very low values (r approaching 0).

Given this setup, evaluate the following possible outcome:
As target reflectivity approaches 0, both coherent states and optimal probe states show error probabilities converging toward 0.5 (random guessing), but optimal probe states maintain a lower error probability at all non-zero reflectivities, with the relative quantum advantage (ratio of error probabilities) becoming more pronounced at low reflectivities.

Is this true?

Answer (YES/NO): NO